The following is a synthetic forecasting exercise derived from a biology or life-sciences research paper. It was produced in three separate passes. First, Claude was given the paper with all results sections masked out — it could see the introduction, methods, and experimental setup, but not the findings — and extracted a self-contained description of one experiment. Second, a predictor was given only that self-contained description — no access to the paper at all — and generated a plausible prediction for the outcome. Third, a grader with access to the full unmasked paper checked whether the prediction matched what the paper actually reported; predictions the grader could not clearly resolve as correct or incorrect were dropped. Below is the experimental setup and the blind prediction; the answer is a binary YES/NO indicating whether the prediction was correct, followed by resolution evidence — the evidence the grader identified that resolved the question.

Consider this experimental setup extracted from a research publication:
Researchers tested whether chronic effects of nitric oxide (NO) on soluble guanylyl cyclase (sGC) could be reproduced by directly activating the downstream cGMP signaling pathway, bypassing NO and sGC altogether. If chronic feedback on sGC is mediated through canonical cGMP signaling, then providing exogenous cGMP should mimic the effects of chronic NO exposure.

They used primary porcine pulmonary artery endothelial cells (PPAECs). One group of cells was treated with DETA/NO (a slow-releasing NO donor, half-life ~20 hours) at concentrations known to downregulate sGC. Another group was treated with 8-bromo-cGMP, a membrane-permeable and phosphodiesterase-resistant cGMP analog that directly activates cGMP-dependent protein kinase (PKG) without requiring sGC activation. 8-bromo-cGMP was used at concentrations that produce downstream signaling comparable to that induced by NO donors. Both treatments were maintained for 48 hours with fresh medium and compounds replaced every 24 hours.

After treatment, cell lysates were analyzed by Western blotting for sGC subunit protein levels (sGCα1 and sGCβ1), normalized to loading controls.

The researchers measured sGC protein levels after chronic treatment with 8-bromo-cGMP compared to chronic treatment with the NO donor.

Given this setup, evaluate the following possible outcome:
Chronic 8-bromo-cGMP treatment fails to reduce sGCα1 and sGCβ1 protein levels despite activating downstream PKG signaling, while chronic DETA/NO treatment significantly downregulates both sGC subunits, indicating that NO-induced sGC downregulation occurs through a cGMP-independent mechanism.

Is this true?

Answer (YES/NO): YES